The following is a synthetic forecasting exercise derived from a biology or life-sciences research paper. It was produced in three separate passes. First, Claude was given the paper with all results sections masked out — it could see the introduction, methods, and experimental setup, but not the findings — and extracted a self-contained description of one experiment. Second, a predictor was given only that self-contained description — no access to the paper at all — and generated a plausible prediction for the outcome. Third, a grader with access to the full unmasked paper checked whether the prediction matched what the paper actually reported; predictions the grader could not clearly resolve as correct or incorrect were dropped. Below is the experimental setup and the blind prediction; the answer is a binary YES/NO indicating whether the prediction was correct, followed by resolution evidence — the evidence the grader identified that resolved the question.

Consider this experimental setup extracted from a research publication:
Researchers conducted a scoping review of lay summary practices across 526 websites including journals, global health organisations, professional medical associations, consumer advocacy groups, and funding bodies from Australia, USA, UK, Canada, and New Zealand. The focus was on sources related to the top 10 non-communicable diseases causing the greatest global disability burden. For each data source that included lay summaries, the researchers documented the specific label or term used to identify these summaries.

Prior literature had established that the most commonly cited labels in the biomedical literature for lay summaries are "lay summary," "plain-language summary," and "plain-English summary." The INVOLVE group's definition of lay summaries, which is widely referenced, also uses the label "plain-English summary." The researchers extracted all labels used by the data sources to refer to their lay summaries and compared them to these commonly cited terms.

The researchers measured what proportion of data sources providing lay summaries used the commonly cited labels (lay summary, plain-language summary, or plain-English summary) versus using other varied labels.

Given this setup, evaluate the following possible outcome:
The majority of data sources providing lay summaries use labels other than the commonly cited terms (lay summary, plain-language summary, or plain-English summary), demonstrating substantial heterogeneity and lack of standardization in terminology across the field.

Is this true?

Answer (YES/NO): YES